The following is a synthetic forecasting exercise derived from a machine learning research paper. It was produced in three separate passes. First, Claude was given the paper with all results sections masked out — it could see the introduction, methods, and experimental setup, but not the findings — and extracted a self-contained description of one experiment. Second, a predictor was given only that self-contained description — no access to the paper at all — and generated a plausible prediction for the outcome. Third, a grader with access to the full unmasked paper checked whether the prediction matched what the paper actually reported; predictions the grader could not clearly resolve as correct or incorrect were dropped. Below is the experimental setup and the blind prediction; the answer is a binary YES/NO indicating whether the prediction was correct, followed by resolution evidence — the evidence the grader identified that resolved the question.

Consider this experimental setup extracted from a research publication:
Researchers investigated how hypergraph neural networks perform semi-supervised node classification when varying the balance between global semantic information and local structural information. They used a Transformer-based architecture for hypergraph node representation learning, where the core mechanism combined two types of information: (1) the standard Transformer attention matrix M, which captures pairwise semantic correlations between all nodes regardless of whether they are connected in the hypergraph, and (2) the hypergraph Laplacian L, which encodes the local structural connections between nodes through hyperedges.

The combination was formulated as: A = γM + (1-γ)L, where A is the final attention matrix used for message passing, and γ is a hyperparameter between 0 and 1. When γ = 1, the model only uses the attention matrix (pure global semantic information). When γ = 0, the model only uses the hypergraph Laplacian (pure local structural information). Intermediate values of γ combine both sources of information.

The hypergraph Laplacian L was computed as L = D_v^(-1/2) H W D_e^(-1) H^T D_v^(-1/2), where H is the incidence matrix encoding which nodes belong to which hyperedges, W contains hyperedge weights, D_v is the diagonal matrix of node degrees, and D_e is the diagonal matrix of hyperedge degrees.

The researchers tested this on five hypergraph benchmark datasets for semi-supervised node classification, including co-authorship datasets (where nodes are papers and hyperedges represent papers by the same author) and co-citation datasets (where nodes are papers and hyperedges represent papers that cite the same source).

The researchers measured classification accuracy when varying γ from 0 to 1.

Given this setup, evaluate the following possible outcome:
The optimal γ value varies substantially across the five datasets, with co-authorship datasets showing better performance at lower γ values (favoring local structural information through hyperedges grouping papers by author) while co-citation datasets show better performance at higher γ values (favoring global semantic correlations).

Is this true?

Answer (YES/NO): NO